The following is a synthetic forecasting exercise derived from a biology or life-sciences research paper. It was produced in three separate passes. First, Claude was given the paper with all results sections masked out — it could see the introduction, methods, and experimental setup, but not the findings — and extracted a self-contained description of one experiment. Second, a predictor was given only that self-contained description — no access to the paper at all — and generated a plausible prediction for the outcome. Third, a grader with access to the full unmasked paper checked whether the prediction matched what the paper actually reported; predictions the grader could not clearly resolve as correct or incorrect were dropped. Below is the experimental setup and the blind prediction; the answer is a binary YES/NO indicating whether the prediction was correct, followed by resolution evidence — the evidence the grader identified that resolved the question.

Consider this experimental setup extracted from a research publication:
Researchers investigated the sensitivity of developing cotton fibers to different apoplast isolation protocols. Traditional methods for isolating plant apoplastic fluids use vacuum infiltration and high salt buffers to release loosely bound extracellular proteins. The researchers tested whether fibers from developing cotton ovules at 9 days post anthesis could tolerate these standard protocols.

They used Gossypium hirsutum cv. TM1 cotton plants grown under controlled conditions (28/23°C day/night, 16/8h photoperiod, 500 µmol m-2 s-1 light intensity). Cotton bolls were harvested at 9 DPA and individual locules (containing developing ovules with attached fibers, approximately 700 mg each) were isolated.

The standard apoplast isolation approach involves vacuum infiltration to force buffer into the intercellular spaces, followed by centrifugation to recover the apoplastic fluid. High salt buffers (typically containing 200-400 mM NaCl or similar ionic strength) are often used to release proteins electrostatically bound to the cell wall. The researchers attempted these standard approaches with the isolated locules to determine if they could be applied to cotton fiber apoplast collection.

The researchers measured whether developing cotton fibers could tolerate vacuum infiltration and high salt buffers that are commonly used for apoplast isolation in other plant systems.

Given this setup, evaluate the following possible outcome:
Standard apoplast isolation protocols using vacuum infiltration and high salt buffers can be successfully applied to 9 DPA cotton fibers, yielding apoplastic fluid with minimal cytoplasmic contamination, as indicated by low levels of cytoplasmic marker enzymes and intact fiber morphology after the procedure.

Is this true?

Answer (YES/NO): NO